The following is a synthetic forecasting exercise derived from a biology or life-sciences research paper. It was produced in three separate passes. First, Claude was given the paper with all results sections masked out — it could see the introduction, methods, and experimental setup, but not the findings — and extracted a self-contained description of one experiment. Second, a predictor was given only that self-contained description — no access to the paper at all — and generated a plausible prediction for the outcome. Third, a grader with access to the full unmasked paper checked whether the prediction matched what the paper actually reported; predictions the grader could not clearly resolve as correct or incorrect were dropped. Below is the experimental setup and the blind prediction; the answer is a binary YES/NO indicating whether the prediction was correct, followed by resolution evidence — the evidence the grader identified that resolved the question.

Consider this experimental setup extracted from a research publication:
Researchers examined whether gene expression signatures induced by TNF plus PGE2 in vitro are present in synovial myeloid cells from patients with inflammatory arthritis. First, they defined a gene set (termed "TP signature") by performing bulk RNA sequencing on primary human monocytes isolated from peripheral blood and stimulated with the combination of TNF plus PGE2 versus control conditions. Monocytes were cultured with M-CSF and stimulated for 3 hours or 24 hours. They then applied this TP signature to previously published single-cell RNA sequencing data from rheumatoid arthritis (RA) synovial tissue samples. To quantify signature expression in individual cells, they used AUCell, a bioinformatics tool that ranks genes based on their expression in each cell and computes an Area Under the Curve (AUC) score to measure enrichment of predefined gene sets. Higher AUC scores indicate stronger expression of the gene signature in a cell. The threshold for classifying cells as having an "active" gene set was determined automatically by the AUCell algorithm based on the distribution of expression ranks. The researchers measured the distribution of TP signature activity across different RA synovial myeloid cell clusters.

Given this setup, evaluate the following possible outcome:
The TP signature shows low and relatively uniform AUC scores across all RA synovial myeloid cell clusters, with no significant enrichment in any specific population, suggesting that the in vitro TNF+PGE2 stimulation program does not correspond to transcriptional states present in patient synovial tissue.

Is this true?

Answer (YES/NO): NO